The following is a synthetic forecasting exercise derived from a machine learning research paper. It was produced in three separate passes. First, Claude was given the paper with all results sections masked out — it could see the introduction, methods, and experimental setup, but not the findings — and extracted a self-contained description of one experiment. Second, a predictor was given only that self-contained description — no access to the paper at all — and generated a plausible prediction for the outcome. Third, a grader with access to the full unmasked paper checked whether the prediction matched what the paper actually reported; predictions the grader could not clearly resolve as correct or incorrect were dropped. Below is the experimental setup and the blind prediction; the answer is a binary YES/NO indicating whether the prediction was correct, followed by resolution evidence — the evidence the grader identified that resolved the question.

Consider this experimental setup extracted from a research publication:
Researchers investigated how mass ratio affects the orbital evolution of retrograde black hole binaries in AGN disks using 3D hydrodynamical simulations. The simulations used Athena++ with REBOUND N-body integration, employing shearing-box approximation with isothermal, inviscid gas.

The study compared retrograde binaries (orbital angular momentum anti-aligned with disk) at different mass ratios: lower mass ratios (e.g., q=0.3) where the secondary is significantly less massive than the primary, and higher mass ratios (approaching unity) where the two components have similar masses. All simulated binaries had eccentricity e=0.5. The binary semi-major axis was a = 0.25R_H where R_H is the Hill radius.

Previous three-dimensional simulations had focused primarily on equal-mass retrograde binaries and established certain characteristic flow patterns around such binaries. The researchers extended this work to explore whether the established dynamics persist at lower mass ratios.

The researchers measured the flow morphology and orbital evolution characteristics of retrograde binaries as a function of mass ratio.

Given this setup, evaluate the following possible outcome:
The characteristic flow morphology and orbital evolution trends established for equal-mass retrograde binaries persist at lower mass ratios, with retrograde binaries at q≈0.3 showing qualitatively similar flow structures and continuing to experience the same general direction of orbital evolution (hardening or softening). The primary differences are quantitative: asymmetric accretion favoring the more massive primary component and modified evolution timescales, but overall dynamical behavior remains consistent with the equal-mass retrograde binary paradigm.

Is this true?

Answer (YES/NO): NO